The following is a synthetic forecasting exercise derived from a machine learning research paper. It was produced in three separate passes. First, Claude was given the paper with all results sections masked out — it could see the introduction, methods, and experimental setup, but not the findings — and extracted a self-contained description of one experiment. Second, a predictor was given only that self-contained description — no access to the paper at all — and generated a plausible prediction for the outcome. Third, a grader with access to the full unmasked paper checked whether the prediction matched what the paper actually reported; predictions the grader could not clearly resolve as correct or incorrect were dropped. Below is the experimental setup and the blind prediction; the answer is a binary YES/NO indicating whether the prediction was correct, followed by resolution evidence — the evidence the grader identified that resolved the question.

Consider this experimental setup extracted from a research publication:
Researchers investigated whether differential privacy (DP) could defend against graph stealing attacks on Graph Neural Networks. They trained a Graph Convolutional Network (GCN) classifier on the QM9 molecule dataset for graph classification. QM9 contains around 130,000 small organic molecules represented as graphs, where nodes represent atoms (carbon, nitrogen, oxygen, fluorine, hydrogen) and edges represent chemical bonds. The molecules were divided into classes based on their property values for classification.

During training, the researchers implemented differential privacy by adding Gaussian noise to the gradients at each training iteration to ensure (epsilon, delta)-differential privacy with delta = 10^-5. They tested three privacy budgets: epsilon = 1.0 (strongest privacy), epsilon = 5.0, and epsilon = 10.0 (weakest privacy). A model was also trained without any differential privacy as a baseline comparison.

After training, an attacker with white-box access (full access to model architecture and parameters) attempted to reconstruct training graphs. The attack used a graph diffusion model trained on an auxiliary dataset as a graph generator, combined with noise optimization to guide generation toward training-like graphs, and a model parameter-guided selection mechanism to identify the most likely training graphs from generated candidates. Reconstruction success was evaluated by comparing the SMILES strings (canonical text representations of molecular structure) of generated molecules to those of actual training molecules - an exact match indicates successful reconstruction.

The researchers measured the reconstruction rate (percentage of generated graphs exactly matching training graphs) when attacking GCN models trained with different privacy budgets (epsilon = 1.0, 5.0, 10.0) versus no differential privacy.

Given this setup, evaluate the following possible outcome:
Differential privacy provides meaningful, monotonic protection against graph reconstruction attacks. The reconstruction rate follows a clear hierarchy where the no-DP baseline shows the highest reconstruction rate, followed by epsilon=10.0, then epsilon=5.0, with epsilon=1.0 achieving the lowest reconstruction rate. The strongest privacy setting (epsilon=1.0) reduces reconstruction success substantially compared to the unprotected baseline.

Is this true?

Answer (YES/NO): NO